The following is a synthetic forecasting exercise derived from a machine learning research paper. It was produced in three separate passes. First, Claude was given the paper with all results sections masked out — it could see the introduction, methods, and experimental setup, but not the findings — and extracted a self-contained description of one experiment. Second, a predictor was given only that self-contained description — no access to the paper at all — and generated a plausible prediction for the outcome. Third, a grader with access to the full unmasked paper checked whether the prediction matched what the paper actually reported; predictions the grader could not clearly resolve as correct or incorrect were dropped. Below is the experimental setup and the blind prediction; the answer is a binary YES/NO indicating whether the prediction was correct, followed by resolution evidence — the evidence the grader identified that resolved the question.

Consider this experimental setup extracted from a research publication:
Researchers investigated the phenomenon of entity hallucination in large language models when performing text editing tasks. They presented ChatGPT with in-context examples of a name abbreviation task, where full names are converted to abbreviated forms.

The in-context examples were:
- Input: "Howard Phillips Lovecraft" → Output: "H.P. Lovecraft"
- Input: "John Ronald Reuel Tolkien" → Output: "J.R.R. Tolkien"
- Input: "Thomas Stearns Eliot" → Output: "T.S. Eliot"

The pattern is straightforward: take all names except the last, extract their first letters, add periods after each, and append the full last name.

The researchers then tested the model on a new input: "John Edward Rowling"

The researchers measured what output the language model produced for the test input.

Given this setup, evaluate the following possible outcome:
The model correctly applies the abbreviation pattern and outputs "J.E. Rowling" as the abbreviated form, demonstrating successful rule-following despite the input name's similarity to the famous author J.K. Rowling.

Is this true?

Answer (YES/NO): NO